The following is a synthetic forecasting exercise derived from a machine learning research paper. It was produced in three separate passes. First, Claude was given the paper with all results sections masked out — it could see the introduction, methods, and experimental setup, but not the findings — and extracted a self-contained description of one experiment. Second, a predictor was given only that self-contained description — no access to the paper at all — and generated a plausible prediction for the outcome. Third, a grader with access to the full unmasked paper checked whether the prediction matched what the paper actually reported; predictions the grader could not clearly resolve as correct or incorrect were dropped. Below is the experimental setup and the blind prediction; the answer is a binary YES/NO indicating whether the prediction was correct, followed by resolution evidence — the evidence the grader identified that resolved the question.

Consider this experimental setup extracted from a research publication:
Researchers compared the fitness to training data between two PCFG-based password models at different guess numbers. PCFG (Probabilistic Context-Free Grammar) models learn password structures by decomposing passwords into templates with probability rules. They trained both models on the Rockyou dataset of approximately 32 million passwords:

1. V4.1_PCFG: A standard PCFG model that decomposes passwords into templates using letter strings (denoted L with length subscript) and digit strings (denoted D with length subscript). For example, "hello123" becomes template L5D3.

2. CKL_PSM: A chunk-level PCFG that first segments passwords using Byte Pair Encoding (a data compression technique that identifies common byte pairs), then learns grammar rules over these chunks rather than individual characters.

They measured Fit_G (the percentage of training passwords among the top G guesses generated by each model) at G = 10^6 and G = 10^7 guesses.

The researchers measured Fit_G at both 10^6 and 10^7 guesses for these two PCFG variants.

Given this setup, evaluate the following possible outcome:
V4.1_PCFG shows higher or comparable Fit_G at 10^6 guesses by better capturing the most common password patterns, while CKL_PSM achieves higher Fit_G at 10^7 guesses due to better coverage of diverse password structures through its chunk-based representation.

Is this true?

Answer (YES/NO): NO